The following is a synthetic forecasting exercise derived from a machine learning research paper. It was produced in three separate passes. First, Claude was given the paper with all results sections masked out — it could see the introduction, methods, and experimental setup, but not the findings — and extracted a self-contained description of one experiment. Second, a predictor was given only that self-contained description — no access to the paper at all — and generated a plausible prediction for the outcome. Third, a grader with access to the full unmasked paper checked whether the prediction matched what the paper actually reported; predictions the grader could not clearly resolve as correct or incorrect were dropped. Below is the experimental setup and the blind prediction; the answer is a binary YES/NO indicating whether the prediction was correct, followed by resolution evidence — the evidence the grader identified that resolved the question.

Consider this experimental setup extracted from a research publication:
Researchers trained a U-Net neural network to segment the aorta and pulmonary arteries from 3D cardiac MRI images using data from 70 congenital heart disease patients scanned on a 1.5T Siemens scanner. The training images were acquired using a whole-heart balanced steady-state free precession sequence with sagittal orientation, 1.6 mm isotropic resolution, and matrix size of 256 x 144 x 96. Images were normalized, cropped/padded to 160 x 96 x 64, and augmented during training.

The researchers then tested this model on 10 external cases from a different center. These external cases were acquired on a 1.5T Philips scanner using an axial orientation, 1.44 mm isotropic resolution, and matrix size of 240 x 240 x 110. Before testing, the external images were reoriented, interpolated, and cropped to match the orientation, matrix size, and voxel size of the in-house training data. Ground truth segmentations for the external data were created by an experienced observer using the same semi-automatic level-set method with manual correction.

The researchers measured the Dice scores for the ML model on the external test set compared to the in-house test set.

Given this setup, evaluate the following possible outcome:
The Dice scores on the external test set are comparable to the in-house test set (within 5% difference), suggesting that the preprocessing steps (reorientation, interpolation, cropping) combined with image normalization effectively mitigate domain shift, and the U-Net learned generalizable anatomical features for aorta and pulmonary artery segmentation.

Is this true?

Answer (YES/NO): NO